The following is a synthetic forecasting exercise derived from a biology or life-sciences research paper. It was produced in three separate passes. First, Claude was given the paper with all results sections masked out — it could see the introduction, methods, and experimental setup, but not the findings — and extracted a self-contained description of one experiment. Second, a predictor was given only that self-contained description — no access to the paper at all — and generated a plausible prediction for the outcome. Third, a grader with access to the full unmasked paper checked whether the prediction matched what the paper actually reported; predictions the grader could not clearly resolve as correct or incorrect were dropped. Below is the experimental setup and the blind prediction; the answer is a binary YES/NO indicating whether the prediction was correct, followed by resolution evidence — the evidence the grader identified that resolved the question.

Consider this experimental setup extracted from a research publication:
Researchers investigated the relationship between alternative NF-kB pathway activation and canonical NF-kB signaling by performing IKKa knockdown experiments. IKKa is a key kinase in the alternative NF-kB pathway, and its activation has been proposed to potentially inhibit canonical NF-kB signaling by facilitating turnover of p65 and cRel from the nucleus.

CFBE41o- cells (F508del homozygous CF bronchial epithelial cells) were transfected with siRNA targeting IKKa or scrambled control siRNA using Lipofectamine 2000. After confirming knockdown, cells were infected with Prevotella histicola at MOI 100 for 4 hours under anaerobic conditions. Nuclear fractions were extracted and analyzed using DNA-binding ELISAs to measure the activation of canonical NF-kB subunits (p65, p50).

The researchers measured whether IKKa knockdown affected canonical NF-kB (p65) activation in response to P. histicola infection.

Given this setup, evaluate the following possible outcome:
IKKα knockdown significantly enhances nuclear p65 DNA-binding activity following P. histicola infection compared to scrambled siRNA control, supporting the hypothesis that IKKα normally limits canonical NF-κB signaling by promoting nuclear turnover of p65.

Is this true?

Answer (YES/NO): NO